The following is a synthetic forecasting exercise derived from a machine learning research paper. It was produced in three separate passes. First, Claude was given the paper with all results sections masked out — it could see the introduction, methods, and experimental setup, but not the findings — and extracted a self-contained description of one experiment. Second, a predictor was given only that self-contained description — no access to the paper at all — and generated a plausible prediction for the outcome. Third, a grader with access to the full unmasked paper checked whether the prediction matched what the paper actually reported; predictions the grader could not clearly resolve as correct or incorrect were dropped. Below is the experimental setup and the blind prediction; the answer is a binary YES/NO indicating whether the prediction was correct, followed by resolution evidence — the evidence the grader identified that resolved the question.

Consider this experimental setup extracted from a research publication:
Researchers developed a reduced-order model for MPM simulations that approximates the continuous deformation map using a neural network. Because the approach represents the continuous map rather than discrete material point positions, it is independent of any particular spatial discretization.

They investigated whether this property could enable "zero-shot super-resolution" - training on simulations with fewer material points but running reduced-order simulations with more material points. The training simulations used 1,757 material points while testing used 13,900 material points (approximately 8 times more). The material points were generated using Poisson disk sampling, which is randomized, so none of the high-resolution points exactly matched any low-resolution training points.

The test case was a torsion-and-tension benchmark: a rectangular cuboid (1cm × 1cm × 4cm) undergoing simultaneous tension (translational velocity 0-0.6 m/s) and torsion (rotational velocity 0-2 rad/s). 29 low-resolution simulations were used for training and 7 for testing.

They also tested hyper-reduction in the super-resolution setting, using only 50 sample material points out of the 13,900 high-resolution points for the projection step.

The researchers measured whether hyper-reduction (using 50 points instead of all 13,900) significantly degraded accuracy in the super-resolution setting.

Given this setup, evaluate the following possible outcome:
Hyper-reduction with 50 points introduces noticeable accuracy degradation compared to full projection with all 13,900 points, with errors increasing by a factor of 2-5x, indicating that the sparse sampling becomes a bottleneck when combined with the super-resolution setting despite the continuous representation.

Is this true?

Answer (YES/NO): NO